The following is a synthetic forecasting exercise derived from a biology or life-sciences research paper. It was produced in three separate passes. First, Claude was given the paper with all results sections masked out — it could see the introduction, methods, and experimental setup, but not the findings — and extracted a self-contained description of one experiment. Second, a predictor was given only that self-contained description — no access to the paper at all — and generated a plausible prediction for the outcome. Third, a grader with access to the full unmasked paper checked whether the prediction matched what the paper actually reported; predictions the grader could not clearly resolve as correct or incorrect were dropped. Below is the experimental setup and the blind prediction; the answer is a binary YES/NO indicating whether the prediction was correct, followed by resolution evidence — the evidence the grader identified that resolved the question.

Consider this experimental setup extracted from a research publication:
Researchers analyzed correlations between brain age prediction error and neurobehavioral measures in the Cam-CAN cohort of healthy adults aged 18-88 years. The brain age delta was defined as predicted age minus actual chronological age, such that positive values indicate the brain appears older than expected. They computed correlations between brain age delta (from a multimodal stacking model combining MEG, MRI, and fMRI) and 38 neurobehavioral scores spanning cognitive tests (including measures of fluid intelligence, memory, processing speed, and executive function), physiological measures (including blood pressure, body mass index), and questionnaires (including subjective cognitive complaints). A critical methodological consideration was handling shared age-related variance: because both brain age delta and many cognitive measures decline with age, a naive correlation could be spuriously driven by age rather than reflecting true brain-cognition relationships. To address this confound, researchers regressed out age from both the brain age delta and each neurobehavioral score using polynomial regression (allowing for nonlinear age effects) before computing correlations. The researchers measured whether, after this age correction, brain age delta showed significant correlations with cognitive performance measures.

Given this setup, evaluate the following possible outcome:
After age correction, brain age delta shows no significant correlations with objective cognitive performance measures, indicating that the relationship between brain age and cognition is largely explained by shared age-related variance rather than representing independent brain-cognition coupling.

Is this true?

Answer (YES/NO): NO